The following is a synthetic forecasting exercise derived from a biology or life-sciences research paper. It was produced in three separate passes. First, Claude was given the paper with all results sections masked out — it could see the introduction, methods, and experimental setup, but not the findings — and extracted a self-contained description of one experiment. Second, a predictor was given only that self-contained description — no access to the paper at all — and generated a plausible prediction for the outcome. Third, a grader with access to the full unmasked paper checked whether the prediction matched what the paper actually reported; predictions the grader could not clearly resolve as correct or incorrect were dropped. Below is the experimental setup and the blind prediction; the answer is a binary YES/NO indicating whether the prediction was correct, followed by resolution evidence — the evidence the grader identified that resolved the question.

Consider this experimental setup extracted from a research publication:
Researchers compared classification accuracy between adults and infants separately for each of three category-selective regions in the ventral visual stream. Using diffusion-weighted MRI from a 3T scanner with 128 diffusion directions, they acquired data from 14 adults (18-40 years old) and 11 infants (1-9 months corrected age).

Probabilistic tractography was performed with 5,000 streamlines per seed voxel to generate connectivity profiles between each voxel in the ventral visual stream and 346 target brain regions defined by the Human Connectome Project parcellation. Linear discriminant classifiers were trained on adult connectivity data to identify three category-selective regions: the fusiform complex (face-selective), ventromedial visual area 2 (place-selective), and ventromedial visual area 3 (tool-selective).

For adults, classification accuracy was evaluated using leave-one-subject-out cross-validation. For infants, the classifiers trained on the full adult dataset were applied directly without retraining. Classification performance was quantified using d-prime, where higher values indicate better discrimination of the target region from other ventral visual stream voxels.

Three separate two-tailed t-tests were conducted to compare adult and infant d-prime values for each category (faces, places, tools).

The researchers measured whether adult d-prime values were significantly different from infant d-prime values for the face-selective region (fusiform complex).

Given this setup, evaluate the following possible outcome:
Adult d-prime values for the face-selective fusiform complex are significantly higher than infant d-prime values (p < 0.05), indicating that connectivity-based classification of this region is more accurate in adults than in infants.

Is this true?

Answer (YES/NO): NO